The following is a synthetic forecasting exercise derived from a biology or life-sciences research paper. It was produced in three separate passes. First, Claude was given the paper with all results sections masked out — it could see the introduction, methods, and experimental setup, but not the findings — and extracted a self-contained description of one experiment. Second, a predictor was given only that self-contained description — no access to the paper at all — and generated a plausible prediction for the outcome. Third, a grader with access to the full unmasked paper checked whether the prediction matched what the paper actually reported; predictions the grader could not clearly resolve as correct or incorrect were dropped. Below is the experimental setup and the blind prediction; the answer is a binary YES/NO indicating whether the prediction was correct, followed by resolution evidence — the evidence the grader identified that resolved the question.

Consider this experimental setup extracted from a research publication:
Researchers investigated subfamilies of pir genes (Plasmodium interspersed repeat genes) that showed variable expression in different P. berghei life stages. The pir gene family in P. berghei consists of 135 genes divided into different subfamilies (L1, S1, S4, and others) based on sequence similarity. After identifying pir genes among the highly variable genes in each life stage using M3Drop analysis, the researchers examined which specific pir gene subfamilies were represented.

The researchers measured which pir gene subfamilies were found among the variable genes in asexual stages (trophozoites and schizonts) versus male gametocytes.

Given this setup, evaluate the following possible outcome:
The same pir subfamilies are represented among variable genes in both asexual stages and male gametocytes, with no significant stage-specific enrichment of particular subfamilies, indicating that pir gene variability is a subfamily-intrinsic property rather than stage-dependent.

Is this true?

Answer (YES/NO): NO